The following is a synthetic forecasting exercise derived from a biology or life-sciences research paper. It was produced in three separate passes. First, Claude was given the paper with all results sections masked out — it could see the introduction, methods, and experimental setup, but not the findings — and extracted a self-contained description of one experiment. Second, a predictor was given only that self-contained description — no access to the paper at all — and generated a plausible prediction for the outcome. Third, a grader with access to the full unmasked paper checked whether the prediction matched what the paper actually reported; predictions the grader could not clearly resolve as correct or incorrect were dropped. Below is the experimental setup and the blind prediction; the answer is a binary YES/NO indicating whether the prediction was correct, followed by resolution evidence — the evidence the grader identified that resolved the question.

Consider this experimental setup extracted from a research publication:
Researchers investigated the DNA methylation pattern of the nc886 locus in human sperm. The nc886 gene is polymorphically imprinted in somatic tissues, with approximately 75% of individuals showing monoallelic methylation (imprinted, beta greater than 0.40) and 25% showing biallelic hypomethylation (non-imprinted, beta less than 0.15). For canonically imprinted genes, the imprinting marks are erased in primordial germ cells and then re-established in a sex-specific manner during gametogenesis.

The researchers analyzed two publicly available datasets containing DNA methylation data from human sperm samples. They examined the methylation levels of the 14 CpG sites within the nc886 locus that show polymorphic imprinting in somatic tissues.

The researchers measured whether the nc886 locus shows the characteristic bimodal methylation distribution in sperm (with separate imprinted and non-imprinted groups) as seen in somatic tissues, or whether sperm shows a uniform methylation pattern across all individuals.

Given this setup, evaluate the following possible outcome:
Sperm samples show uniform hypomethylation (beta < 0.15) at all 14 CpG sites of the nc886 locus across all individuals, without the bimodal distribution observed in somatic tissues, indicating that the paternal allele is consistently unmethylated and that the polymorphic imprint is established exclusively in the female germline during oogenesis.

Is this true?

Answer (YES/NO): YES